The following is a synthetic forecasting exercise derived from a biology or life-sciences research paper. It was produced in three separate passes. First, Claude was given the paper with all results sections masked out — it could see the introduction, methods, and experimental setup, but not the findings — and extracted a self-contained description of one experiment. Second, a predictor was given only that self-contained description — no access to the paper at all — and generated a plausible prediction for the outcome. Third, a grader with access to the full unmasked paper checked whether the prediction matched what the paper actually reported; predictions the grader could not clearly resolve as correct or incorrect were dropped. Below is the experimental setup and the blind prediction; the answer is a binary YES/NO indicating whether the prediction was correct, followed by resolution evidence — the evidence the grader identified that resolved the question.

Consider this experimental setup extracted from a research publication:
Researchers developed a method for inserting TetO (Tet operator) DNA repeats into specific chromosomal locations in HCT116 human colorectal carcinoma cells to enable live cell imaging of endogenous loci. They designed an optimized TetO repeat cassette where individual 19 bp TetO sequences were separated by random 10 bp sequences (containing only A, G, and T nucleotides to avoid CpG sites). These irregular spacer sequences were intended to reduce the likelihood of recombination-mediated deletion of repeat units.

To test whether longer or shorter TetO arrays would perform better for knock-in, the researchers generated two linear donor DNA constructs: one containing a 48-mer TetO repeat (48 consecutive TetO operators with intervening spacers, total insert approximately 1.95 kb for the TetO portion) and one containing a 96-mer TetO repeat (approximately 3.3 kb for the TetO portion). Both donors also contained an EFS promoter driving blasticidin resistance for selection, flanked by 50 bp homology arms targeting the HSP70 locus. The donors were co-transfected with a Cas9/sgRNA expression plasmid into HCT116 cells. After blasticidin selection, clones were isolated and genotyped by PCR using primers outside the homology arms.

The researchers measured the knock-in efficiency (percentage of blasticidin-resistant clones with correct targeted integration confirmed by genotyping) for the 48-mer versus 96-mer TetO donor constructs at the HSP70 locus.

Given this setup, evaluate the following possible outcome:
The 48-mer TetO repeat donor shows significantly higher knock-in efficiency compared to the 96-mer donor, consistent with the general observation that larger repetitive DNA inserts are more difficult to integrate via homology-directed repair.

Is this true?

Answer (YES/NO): NO